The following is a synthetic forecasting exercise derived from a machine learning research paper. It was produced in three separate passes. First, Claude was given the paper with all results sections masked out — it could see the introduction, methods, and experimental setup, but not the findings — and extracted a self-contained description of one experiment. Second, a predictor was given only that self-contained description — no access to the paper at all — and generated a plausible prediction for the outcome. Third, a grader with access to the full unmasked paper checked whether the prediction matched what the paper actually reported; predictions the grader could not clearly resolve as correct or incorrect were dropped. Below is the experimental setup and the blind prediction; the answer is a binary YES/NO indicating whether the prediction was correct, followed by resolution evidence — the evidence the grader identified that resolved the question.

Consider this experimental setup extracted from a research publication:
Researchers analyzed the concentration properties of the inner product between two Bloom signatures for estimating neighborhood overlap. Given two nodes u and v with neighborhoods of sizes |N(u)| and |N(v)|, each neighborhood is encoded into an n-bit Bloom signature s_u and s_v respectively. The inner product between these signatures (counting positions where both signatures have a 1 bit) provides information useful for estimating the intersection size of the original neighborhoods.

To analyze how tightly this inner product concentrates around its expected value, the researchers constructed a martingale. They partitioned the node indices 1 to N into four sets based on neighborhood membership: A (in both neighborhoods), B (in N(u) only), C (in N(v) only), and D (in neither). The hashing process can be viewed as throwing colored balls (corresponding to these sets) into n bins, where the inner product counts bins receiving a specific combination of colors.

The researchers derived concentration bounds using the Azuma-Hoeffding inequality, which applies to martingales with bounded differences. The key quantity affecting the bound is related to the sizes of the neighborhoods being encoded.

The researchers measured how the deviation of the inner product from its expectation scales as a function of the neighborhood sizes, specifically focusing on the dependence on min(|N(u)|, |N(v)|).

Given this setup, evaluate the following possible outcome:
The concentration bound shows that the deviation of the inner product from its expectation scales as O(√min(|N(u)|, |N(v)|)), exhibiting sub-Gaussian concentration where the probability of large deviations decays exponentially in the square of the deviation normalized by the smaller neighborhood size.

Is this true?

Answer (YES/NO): YES